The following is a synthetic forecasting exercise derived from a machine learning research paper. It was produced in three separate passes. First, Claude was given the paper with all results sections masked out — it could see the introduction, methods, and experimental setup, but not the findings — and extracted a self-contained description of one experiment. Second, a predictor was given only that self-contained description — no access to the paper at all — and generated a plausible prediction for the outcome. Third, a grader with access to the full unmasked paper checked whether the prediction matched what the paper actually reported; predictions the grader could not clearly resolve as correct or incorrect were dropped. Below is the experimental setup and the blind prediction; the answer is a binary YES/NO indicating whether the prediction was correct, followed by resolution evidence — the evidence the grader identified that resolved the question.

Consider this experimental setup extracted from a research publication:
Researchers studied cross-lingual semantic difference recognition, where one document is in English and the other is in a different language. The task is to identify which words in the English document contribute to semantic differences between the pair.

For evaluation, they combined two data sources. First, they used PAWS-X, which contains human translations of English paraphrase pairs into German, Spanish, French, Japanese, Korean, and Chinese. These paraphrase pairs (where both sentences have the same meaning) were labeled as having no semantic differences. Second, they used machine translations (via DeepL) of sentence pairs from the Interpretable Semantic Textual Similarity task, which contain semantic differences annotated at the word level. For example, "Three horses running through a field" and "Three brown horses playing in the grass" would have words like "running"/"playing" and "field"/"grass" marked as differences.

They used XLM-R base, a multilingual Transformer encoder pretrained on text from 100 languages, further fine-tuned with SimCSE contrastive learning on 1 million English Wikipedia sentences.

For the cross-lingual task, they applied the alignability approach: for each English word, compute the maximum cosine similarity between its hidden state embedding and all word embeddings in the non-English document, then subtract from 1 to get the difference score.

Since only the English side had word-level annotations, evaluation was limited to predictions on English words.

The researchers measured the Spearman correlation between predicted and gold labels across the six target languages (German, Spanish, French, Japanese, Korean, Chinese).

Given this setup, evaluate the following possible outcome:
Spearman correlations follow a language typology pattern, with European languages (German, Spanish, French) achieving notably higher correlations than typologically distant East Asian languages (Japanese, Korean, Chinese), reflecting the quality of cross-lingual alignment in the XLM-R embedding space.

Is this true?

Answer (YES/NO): YES